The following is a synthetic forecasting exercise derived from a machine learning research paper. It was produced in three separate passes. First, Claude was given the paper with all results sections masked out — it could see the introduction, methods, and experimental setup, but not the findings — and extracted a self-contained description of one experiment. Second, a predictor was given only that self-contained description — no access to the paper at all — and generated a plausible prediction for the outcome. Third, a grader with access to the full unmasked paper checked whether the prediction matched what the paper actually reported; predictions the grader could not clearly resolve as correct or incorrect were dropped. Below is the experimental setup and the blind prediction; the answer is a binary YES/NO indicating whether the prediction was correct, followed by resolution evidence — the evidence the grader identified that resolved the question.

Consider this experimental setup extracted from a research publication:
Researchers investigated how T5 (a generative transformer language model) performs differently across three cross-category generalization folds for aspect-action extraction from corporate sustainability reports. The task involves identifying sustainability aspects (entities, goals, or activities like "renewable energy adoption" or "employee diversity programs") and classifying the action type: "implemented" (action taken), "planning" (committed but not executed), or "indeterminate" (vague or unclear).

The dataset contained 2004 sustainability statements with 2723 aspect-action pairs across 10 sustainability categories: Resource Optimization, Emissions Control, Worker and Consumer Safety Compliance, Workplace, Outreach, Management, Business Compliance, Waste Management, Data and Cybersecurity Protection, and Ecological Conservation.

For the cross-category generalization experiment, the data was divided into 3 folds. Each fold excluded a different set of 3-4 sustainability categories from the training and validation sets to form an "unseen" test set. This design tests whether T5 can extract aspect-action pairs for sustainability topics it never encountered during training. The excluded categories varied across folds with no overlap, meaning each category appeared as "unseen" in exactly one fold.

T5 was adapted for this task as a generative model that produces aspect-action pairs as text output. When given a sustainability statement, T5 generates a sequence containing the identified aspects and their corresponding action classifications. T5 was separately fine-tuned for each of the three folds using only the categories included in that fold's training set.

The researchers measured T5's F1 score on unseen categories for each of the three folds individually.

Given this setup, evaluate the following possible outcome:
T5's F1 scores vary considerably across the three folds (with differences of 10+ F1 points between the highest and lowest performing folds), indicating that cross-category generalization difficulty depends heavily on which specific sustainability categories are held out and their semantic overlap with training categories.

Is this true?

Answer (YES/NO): YES